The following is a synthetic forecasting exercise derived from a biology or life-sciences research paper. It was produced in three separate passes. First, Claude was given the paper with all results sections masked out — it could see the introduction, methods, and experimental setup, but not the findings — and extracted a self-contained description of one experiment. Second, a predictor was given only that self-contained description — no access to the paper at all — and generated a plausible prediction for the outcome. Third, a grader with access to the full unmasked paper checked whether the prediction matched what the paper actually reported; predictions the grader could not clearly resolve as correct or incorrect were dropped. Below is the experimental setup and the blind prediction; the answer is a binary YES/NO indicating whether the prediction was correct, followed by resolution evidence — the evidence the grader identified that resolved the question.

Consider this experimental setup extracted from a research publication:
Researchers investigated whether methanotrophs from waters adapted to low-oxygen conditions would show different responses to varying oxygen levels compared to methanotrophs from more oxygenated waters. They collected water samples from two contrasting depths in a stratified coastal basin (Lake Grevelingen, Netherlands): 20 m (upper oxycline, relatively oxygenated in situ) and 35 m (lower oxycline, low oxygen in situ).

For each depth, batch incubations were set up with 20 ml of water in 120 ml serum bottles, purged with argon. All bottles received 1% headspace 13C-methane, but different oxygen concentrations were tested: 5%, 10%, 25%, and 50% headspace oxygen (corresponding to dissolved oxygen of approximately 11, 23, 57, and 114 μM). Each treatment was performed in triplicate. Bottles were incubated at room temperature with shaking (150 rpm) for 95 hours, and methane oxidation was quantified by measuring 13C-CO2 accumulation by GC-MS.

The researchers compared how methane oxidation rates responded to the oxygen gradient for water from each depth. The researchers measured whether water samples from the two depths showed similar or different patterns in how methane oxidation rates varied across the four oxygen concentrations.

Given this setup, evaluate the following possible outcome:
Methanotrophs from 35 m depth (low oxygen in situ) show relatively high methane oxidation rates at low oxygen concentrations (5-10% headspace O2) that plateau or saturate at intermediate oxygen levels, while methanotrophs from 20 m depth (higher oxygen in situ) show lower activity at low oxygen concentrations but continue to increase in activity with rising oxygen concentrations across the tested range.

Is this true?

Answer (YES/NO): NO